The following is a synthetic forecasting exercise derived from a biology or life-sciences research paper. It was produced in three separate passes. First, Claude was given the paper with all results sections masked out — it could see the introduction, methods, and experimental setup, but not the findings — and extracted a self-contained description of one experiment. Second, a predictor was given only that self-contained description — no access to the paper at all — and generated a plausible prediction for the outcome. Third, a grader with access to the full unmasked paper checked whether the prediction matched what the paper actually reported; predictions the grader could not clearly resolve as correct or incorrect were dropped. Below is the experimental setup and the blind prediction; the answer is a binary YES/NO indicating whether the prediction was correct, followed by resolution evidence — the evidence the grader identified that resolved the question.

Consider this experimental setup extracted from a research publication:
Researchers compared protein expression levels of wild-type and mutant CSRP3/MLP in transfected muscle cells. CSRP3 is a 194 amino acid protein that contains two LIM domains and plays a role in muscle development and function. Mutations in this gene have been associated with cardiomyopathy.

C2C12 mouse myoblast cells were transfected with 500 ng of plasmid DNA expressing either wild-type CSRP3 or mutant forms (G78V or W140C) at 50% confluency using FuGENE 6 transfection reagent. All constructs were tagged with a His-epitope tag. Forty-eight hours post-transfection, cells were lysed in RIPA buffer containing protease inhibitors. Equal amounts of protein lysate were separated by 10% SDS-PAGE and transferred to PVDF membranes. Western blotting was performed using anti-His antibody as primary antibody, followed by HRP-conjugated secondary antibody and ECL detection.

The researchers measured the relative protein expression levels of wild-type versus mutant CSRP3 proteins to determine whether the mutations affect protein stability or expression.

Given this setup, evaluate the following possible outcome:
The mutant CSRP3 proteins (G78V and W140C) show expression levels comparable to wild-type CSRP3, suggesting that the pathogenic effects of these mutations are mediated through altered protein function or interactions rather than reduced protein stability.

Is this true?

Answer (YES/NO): NO